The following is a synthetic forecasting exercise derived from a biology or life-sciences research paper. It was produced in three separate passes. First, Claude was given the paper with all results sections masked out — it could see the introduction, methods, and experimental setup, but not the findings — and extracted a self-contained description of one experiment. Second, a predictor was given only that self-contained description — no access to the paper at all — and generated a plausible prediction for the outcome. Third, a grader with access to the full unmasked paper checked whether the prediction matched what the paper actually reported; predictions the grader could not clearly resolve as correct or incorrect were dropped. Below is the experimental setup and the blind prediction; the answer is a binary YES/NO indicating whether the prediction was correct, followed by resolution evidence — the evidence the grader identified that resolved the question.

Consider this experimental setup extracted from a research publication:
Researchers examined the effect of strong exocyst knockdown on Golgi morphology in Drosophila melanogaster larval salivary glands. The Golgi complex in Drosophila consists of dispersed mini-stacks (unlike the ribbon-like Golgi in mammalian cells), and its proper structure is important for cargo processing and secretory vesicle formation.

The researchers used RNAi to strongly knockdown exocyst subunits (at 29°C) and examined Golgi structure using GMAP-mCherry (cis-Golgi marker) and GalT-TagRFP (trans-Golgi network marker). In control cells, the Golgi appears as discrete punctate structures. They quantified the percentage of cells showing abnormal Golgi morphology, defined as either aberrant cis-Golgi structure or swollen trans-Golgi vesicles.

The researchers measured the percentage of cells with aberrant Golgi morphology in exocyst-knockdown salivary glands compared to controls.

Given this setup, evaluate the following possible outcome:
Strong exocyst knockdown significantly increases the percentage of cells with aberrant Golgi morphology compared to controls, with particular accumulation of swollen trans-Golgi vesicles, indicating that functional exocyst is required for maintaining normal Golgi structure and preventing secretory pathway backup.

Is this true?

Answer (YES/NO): YES